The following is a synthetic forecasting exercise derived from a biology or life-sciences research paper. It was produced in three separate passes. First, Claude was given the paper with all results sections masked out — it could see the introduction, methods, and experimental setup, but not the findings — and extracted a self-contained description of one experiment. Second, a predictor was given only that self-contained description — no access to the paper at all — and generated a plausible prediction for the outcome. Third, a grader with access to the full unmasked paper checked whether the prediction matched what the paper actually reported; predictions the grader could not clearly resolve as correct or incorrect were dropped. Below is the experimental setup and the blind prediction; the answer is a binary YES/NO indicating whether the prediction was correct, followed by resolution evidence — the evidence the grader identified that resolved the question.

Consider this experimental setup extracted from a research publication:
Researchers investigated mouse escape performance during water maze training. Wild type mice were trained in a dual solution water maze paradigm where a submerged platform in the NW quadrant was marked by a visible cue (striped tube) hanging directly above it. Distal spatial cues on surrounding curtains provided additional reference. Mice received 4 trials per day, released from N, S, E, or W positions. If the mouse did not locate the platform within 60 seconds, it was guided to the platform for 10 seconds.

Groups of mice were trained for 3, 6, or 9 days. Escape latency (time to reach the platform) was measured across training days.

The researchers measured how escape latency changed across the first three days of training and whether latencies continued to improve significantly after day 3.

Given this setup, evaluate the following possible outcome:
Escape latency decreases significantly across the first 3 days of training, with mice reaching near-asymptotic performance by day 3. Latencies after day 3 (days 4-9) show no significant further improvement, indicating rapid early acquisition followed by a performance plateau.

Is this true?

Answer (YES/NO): YES